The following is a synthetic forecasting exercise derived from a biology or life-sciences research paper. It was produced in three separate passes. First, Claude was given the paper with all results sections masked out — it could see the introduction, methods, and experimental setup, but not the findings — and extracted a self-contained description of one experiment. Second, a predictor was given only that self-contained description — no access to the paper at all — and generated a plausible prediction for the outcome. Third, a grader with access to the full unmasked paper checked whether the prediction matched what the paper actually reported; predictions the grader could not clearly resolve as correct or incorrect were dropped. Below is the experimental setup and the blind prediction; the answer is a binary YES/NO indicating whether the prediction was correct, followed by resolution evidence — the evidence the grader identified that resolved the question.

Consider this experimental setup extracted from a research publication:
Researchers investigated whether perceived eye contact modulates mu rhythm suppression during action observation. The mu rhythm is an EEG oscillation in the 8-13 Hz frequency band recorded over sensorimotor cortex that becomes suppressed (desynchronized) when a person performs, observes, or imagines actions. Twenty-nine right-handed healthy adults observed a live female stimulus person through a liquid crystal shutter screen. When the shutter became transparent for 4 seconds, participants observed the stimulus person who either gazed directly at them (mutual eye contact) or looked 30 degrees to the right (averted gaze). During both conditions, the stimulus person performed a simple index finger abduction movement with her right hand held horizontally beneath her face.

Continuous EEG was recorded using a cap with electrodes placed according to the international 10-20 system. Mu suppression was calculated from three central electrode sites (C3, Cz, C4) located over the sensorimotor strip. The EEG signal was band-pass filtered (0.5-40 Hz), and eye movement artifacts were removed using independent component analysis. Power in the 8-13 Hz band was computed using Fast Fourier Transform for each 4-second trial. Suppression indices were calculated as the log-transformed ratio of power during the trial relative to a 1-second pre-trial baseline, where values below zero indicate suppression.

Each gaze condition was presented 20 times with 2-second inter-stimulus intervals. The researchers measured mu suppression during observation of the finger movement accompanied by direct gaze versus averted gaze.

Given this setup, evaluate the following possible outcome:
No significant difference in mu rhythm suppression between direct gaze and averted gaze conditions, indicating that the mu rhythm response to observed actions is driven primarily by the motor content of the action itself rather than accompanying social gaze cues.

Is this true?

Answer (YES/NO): NO